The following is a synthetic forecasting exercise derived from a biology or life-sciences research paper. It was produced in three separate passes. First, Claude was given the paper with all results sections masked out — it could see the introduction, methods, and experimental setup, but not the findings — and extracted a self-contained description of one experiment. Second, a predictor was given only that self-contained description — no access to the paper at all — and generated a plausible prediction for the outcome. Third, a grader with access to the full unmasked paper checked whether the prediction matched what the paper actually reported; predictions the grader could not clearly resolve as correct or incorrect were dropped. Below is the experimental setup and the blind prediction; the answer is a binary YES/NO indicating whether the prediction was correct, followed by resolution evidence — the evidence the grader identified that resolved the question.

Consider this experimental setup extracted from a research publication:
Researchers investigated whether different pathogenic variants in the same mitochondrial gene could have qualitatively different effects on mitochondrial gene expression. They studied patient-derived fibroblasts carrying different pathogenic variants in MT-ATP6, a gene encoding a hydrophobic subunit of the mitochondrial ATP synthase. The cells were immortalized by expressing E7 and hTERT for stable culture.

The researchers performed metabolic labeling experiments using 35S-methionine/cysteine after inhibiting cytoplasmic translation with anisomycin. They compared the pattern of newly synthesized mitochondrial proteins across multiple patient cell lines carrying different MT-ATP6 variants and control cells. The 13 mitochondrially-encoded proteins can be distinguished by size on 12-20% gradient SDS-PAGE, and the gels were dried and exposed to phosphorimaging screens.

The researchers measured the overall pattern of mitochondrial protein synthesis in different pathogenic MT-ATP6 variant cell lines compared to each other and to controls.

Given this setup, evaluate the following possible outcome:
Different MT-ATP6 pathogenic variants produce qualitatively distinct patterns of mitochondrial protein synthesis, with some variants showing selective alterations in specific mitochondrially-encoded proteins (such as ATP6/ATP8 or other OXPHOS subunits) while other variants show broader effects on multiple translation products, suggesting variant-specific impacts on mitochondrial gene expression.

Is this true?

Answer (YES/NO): YES